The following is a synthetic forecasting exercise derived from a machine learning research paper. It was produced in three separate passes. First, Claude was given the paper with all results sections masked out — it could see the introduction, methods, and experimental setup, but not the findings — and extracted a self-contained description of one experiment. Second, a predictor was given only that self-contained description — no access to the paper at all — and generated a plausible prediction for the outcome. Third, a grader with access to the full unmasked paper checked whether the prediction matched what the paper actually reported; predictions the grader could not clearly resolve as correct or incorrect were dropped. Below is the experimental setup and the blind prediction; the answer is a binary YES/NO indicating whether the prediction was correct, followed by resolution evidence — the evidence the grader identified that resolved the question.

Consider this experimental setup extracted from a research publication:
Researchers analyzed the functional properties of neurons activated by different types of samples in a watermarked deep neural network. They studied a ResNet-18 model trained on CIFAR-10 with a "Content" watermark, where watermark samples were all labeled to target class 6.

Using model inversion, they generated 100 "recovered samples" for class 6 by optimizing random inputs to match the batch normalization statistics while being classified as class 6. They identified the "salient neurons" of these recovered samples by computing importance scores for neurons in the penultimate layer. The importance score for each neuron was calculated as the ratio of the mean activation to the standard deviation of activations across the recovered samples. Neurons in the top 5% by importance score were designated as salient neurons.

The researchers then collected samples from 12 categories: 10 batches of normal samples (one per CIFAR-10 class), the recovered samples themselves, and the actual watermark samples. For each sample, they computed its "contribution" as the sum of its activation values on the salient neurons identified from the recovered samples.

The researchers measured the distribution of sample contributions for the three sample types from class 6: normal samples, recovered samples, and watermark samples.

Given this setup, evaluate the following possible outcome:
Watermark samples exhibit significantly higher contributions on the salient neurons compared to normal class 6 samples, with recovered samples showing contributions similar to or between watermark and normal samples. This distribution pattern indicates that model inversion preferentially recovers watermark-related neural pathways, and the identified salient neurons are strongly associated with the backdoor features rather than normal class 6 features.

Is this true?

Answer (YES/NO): NO